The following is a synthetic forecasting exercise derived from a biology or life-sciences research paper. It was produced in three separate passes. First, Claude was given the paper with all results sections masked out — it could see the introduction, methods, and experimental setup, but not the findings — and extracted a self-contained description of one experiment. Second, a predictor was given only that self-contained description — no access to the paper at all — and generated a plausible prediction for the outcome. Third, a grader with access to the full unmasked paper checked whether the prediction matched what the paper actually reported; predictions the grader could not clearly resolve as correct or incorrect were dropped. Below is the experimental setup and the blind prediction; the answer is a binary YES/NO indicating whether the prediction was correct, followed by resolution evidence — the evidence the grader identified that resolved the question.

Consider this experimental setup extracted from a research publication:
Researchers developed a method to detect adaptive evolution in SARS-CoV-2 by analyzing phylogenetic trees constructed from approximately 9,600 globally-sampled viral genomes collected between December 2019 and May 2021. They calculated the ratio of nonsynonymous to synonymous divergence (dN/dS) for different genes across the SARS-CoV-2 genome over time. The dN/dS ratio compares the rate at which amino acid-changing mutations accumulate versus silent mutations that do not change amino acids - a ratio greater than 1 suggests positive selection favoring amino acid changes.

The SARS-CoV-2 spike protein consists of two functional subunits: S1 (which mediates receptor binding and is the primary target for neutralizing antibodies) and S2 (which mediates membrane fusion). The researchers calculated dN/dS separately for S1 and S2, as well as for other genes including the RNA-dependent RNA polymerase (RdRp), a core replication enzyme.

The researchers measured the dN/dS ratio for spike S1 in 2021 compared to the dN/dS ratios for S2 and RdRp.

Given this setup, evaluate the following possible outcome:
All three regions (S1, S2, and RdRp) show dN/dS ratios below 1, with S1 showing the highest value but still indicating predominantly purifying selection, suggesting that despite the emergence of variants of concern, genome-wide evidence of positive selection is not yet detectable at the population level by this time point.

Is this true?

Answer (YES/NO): NO